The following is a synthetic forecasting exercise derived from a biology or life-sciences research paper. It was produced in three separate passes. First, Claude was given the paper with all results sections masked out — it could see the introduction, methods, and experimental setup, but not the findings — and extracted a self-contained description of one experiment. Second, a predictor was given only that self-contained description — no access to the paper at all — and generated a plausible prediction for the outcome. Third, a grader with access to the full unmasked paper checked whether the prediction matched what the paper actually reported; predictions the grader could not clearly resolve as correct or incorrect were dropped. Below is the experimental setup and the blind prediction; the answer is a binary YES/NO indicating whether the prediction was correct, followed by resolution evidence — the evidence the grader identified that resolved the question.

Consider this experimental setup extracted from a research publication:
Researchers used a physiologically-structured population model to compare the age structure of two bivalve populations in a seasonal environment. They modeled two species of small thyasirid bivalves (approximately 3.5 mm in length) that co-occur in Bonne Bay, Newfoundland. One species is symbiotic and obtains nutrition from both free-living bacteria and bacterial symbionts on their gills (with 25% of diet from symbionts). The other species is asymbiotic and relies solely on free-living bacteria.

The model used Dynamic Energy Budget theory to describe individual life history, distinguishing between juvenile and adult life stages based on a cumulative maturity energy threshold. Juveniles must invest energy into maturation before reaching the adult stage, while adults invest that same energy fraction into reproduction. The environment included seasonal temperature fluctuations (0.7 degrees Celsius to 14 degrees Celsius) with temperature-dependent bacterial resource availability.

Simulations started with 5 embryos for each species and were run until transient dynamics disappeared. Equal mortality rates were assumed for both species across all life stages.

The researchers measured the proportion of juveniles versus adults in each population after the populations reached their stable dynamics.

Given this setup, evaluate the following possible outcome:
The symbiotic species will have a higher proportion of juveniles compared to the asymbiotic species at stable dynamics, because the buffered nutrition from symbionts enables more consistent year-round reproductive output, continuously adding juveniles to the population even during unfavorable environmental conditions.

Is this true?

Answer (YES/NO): NO